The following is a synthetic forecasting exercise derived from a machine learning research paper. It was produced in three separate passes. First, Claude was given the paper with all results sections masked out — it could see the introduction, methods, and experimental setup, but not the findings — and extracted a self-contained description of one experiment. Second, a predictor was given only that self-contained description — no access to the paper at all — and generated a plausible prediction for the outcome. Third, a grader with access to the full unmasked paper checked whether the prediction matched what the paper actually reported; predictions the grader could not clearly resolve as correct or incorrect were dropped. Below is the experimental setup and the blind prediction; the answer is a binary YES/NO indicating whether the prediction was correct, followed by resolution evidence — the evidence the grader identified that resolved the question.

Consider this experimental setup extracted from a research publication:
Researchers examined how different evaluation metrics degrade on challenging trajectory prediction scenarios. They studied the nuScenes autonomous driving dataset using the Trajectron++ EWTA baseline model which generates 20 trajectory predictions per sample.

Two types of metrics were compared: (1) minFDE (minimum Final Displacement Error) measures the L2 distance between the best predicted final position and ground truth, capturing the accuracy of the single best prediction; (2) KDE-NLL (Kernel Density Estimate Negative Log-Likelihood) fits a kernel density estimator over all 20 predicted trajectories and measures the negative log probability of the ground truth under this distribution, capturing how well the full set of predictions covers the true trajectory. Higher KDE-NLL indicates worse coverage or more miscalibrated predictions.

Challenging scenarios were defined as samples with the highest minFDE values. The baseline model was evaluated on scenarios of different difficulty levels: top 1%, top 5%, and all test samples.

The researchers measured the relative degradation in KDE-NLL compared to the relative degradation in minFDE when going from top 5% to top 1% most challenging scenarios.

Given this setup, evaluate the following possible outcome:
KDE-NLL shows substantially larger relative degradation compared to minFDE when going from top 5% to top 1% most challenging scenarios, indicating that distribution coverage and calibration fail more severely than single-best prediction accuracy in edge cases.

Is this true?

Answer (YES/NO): NO